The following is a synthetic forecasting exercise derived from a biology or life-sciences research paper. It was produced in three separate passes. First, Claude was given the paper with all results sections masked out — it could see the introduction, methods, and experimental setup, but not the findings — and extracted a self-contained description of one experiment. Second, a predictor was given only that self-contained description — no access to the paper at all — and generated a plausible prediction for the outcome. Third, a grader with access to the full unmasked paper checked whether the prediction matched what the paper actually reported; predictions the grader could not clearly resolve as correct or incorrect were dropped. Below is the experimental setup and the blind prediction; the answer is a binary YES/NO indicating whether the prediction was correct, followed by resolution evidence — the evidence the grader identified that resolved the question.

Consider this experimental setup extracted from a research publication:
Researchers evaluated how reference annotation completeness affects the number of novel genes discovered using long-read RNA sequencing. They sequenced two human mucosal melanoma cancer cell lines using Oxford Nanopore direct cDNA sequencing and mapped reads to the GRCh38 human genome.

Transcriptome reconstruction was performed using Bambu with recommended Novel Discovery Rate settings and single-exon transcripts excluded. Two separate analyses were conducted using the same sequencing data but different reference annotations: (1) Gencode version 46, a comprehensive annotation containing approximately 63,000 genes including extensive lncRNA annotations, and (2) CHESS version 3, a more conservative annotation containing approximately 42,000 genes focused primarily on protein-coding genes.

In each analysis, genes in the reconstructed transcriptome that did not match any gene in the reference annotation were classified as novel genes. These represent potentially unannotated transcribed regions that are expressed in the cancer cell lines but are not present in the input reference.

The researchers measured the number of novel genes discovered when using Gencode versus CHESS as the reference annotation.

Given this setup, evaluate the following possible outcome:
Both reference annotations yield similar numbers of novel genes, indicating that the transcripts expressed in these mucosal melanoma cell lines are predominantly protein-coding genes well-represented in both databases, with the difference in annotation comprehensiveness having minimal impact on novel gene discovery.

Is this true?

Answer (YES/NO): NO